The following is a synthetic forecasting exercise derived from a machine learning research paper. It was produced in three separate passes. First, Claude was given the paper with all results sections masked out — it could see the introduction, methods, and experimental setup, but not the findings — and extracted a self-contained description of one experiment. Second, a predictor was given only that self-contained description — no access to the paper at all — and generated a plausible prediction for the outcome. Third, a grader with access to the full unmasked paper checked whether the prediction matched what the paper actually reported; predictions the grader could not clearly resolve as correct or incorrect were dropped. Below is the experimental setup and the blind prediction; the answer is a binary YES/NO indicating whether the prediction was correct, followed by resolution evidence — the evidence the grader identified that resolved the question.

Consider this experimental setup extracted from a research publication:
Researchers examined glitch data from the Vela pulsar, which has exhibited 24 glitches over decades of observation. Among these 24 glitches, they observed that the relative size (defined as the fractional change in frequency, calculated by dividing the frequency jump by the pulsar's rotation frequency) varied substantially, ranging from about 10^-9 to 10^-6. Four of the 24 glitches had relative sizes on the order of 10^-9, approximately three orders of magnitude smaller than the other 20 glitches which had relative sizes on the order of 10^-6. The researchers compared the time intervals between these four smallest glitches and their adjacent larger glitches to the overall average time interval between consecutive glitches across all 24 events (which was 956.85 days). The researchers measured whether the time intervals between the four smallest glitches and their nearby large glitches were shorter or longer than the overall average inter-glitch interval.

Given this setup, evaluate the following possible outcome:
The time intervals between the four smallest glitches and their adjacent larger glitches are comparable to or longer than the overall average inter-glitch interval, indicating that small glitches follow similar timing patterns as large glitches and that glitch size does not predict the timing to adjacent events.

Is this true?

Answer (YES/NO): NO